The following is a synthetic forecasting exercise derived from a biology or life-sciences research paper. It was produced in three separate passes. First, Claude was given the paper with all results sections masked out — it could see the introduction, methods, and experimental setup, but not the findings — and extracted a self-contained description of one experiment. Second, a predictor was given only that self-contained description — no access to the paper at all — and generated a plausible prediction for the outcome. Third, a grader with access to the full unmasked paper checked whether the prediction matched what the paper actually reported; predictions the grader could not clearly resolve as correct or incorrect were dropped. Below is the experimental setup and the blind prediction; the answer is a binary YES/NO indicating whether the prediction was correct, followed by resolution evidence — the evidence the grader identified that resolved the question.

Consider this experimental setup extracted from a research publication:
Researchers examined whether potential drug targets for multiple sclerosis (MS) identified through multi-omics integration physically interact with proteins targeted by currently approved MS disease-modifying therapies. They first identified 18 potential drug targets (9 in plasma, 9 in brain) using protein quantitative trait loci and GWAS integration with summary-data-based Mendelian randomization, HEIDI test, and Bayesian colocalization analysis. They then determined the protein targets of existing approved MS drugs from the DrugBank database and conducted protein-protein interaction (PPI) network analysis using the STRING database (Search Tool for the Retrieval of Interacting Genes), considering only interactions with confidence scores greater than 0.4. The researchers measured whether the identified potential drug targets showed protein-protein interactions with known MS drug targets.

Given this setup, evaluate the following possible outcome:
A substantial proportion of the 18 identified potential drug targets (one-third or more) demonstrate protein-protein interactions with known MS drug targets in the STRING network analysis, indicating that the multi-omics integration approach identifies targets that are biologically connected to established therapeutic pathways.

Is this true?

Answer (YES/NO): YES